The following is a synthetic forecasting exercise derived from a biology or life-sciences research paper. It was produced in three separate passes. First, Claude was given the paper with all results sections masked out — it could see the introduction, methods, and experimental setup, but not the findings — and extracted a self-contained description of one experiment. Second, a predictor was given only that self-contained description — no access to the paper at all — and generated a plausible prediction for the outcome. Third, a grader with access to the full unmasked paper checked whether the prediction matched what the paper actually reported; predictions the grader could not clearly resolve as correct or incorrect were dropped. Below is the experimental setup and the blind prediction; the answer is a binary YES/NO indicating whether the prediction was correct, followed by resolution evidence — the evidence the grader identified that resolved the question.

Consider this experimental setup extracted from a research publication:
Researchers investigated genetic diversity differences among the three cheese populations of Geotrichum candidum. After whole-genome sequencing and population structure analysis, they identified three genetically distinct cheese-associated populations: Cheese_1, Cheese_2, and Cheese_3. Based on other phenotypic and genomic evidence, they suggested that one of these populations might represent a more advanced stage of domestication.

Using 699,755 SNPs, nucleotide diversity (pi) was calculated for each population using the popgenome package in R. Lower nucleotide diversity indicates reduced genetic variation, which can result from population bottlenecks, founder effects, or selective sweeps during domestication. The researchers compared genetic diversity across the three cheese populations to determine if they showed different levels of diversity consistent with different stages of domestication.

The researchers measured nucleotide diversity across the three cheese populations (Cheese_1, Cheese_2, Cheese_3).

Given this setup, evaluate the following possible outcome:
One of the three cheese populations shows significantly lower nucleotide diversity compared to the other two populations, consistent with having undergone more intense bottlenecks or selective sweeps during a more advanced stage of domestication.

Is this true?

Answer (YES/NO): YES